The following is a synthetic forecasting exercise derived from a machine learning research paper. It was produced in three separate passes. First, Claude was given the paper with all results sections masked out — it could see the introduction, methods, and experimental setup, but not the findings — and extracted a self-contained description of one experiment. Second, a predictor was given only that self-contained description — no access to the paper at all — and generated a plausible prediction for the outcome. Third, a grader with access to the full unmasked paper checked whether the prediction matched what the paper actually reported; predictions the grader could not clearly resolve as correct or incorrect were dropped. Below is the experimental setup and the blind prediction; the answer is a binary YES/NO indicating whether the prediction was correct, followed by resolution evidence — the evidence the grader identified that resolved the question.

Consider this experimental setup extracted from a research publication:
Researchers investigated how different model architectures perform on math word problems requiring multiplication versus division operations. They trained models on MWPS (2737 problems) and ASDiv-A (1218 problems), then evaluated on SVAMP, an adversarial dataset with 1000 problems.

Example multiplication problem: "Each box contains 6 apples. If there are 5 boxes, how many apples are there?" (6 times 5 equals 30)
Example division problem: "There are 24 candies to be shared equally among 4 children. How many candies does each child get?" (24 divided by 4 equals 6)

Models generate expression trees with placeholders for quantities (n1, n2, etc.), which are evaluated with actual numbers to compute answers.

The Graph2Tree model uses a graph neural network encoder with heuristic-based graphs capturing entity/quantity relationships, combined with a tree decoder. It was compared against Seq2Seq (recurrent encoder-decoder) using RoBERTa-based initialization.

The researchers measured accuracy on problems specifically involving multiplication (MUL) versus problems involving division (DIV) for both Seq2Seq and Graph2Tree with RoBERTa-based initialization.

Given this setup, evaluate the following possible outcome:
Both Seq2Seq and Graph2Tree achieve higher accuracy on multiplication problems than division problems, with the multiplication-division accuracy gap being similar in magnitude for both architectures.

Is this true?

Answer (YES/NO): NO